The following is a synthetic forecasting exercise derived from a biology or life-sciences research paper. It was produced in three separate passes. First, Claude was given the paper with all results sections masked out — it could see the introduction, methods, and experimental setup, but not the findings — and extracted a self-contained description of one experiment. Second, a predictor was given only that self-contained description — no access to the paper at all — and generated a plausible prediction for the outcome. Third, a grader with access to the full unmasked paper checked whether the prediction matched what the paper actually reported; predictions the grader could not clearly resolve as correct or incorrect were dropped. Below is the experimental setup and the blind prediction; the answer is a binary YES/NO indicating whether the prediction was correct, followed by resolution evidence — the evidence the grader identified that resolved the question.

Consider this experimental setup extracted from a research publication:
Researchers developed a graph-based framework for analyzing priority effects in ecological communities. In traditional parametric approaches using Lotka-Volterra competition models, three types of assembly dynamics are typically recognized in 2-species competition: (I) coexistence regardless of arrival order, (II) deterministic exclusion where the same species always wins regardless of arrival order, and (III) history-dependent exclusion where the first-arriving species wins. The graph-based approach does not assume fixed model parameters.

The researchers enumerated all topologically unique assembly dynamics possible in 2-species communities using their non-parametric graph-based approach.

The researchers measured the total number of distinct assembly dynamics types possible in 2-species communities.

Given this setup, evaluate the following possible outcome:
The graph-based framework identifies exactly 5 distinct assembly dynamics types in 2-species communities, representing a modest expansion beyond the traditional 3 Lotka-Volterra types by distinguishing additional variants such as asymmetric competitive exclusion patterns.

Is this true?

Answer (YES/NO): NO